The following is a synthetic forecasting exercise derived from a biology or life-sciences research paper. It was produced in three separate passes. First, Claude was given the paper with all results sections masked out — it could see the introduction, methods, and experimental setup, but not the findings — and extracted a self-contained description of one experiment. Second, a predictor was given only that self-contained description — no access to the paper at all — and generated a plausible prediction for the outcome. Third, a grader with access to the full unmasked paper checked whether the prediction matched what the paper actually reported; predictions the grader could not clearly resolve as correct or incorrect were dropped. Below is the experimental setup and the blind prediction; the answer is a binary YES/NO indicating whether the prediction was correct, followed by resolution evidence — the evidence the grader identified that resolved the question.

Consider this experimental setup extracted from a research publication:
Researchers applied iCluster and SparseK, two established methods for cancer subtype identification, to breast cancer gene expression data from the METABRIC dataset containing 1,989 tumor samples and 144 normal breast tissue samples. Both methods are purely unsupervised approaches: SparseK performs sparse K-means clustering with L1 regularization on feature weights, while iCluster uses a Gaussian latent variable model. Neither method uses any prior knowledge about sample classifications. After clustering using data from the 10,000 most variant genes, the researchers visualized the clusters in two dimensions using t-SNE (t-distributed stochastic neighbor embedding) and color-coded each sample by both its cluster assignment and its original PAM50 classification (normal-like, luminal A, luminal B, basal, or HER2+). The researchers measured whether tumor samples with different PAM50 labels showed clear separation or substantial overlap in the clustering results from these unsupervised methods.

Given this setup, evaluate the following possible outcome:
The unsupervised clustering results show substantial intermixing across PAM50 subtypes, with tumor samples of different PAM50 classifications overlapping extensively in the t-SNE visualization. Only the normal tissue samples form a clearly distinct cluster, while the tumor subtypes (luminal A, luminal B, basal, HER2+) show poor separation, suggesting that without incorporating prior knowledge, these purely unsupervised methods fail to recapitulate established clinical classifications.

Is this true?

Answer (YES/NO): NO